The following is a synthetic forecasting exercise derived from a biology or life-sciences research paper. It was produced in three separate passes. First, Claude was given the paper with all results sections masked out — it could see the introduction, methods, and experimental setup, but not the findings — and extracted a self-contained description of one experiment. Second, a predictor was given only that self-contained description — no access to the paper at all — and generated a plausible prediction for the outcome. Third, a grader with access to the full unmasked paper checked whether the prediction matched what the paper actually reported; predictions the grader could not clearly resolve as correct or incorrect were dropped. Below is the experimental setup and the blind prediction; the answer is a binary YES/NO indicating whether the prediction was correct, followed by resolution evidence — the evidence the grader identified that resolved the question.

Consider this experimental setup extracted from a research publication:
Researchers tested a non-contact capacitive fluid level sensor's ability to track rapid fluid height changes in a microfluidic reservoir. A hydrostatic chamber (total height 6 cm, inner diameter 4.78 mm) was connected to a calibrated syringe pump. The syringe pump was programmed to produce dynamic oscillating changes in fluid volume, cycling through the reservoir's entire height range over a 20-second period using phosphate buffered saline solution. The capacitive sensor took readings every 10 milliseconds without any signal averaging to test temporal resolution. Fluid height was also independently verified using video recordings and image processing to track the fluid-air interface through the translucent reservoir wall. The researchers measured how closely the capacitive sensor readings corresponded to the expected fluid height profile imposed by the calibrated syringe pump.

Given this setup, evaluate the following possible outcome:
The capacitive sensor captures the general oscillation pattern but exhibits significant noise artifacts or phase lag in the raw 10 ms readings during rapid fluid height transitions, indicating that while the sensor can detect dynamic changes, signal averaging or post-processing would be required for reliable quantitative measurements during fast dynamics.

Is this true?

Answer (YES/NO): NO